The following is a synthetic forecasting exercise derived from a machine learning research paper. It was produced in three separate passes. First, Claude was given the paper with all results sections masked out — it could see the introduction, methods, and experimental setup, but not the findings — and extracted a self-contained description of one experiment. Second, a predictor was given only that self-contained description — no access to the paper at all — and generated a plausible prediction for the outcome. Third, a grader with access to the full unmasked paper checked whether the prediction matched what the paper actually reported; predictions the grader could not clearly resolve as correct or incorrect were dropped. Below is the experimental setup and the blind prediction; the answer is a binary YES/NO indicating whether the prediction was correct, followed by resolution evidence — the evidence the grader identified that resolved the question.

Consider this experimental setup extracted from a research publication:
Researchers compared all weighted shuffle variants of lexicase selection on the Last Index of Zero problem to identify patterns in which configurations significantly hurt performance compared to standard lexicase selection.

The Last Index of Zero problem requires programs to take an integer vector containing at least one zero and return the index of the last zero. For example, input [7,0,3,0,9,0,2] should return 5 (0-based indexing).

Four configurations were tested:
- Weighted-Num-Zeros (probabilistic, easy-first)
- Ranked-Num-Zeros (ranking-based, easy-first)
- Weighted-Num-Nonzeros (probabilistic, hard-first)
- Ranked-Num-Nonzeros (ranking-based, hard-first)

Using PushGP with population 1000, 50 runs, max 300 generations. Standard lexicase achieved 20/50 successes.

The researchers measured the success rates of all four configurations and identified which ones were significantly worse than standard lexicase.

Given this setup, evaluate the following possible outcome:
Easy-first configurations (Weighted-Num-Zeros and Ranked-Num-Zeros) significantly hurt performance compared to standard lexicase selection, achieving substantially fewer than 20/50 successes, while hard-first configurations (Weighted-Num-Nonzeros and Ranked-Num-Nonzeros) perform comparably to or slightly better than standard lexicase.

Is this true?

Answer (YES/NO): YES